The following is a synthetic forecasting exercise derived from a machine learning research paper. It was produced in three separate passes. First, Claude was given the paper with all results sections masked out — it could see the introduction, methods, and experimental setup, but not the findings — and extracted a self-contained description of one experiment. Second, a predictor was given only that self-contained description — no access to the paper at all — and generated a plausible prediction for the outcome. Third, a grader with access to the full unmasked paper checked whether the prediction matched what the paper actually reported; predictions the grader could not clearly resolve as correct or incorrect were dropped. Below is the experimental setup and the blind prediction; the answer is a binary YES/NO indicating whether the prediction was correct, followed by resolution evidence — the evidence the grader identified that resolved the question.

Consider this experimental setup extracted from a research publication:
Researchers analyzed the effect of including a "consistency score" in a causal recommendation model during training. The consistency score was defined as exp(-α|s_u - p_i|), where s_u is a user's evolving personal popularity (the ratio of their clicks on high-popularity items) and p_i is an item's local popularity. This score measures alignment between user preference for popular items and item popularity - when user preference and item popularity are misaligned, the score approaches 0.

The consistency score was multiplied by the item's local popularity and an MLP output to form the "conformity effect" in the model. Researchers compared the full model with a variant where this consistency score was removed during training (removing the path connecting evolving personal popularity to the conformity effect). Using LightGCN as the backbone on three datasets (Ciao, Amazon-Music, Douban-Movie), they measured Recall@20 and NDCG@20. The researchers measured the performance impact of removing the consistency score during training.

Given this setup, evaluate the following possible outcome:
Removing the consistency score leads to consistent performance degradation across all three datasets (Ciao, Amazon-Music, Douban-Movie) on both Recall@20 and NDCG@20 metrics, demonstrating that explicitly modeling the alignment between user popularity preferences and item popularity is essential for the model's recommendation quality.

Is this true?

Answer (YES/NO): YES